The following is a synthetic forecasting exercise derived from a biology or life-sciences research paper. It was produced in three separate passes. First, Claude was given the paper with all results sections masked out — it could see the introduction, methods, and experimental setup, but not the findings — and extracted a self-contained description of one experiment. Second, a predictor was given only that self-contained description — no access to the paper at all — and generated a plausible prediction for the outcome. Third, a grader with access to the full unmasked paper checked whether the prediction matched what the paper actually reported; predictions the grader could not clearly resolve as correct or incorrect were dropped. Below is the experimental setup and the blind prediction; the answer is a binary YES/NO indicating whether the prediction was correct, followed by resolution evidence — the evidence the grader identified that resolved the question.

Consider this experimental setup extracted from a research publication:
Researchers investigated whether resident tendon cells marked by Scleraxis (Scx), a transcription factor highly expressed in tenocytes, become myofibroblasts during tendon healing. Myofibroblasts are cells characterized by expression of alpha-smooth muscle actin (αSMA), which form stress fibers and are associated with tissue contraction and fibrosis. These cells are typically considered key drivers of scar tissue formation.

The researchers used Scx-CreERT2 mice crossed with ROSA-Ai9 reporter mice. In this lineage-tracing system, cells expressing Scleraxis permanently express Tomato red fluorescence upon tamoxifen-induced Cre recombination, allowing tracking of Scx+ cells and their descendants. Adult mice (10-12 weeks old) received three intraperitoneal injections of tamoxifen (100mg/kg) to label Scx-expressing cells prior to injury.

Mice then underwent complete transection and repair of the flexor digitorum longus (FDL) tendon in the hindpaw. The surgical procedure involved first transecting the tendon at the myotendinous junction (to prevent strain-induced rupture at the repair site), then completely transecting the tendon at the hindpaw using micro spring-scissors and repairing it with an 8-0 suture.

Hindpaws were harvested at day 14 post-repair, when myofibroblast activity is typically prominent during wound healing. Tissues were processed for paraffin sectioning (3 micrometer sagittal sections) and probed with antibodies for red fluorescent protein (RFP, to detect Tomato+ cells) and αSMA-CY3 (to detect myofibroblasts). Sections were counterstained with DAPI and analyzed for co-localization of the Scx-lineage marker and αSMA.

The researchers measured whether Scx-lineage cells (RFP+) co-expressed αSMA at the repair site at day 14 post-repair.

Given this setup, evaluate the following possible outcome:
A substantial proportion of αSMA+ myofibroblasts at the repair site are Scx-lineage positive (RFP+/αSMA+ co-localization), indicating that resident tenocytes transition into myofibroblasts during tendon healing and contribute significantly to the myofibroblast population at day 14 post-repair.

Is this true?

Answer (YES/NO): NO